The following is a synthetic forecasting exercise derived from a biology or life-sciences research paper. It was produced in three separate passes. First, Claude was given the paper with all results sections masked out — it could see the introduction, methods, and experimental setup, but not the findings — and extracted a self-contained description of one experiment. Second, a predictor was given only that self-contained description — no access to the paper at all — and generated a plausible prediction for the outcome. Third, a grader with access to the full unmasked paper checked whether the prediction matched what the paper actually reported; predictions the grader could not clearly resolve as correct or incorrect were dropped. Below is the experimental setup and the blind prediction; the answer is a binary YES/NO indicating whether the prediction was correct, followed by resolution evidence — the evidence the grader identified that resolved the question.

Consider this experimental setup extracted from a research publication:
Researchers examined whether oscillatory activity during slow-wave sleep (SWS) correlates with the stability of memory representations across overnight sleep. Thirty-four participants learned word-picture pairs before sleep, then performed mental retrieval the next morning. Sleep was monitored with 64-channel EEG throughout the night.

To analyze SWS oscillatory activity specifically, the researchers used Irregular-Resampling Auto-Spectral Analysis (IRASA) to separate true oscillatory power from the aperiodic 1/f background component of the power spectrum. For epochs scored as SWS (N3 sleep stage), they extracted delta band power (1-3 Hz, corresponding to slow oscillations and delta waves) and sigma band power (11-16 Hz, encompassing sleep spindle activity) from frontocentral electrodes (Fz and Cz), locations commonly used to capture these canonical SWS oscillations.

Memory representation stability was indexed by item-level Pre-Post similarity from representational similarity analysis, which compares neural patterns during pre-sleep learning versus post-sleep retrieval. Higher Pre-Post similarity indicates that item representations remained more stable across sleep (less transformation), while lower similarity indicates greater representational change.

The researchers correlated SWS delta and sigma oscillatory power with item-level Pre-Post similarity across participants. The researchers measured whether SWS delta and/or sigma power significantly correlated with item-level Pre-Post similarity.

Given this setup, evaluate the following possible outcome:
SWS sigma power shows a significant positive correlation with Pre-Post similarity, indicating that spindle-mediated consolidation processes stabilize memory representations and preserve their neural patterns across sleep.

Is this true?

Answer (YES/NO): NO